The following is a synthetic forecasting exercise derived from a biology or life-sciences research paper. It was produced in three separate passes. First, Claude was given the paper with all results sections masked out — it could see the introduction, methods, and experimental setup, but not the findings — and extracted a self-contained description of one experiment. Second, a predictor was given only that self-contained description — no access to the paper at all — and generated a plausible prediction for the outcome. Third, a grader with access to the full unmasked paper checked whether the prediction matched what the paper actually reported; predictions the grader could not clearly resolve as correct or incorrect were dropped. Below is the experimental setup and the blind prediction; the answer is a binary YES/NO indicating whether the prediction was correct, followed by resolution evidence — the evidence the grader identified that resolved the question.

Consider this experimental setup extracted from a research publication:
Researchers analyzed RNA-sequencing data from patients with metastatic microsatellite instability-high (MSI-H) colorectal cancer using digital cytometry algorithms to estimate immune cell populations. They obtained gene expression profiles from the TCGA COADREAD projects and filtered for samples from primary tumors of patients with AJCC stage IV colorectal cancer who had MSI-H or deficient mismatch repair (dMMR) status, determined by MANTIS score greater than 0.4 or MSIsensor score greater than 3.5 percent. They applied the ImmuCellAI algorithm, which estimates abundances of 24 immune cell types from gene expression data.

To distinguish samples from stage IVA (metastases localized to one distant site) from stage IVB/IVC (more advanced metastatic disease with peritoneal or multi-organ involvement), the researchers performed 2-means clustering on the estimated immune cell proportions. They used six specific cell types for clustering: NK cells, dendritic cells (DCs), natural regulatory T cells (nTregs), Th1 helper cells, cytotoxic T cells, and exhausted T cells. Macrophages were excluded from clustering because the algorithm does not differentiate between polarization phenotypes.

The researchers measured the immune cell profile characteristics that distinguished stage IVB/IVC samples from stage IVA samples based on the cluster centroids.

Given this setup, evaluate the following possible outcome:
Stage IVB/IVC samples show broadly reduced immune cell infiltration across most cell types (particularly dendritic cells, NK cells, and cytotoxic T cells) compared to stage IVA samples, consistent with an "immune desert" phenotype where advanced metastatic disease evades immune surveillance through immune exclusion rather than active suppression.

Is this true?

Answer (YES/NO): NO